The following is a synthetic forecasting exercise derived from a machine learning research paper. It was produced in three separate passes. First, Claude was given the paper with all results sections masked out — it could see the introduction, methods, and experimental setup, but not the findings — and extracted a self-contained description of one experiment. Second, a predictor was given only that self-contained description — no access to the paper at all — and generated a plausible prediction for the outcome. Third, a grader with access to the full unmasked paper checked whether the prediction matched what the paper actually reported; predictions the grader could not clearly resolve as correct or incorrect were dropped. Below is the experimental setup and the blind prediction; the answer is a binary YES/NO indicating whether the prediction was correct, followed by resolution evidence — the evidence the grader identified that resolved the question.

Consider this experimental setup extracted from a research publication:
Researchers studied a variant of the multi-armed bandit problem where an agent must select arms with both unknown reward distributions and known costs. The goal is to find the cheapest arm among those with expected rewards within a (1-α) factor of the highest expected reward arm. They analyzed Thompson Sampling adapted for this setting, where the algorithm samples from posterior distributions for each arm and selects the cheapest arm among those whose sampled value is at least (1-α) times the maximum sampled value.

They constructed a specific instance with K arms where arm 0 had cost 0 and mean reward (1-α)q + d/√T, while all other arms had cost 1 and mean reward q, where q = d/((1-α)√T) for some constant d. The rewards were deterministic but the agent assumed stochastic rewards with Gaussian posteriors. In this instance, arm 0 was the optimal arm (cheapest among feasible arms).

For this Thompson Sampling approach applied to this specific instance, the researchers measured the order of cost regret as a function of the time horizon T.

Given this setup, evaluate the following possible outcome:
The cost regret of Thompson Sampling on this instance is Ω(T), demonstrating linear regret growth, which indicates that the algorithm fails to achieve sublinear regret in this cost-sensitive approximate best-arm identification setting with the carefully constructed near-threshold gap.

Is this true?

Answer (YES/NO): YES